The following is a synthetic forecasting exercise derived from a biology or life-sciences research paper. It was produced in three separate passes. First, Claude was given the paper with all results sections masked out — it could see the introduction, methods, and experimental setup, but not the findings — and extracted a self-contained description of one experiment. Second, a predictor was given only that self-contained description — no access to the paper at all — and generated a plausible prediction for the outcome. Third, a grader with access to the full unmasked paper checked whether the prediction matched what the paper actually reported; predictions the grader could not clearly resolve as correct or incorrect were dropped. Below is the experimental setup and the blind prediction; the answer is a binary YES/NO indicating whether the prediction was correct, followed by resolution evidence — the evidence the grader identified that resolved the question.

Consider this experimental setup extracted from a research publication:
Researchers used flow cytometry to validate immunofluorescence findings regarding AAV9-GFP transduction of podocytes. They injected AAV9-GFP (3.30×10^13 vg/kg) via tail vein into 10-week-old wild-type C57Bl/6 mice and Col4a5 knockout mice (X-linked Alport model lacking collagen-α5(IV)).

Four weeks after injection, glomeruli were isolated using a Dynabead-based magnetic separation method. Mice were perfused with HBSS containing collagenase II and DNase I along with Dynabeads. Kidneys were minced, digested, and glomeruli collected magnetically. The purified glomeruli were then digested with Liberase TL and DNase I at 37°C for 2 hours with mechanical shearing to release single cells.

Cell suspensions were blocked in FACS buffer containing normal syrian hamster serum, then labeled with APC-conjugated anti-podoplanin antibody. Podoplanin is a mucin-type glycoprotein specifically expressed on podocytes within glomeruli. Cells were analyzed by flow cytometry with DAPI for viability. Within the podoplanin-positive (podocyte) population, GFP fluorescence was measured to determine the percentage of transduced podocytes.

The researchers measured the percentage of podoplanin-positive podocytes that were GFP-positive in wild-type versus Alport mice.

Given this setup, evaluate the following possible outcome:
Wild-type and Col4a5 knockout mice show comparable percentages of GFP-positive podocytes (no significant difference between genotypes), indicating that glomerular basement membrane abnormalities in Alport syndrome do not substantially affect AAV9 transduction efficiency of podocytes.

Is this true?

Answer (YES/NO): NO